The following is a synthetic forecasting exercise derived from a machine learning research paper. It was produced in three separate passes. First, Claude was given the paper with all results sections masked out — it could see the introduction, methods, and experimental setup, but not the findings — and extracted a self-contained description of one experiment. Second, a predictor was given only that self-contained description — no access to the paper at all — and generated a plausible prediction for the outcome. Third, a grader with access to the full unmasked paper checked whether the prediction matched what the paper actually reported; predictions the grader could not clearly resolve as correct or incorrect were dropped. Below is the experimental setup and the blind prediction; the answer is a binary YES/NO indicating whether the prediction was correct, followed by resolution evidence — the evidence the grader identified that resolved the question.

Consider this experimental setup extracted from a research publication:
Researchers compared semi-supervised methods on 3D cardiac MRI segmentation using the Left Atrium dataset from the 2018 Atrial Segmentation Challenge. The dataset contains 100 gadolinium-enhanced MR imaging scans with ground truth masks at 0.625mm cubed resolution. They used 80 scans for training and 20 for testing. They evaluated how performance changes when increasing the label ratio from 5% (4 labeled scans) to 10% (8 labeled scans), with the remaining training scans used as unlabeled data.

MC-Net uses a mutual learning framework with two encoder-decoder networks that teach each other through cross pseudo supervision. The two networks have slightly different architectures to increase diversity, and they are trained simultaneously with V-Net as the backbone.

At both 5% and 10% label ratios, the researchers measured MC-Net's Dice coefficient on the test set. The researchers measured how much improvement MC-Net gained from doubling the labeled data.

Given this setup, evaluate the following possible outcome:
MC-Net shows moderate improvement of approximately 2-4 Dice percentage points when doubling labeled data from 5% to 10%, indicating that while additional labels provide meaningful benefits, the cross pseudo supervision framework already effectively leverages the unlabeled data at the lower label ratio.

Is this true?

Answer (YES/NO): NO